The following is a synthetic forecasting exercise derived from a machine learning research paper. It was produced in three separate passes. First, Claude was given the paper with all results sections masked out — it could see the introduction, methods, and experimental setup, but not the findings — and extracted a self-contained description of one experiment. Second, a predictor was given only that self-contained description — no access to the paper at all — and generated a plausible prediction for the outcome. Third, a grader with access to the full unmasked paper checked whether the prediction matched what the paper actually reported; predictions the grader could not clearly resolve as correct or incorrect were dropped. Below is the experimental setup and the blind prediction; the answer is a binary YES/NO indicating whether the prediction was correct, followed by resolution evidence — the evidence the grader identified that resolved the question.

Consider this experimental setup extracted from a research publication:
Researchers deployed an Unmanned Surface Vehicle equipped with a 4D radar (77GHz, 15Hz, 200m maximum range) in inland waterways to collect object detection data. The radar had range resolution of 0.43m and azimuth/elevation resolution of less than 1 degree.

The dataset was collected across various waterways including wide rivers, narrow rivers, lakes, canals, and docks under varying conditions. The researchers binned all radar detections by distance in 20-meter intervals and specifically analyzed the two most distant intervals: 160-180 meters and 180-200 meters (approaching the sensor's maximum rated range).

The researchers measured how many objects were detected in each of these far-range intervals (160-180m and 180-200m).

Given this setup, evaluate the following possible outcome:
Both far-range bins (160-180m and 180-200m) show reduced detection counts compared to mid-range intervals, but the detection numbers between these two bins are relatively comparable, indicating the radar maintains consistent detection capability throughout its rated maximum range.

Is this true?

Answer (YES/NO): YES